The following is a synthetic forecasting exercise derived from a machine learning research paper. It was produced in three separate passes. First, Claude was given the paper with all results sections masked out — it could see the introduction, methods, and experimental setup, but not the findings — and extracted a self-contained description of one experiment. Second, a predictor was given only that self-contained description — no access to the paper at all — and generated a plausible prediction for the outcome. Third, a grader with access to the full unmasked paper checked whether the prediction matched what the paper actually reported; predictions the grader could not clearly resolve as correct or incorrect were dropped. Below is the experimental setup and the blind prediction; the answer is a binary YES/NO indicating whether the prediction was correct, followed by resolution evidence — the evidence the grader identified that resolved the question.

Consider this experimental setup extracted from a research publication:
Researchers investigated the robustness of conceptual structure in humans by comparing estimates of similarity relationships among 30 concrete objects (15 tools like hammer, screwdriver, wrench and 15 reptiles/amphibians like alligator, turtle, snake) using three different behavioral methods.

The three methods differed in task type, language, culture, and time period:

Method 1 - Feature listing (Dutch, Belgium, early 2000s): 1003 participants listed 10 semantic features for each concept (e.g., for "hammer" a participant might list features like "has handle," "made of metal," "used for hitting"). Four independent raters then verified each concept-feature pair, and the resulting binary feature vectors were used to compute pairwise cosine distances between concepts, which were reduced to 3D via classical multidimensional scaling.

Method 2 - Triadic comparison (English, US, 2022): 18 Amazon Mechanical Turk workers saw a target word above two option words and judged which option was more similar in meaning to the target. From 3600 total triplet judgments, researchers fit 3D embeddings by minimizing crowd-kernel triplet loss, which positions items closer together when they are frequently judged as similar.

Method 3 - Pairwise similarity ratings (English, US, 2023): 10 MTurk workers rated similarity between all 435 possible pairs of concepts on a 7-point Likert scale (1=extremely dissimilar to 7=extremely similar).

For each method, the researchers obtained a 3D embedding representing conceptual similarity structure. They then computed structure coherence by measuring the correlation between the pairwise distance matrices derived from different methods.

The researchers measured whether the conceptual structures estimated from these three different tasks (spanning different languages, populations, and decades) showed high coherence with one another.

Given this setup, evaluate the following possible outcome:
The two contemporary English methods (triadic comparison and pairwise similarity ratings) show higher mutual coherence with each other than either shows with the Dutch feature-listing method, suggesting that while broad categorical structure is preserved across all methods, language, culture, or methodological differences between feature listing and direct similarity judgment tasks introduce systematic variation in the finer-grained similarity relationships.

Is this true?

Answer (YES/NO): NO